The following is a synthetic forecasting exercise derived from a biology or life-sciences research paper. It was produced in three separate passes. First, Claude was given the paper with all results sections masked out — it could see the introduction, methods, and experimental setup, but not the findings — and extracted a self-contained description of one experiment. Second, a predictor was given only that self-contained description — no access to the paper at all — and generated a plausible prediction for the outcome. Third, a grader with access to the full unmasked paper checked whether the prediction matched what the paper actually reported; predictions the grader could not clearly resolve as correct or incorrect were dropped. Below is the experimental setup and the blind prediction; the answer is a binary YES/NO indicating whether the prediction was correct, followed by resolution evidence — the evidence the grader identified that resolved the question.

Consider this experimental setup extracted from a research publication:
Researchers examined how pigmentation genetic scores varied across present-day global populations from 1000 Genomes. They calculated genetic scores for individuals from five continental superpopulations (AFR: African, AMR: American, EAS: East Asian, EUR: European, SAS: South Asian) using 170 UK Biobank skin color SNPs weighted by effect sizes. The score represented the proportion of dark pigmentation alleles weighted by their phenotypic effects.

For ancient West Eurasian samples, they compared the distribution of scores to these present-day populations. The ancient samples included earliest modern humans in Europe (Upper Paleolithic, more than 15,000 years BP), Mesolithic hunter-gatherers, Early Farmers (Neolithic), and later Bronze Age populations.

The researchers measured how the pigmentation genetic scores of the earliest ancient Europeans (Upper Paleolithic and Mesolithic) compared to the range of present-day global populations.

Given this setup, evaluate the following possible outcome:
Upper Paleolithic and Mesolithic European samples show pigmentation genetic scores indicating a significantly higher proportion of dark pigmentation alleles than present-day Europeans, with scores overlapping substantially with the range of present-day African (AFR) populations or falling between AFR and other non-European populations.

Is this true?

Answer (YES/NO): YES